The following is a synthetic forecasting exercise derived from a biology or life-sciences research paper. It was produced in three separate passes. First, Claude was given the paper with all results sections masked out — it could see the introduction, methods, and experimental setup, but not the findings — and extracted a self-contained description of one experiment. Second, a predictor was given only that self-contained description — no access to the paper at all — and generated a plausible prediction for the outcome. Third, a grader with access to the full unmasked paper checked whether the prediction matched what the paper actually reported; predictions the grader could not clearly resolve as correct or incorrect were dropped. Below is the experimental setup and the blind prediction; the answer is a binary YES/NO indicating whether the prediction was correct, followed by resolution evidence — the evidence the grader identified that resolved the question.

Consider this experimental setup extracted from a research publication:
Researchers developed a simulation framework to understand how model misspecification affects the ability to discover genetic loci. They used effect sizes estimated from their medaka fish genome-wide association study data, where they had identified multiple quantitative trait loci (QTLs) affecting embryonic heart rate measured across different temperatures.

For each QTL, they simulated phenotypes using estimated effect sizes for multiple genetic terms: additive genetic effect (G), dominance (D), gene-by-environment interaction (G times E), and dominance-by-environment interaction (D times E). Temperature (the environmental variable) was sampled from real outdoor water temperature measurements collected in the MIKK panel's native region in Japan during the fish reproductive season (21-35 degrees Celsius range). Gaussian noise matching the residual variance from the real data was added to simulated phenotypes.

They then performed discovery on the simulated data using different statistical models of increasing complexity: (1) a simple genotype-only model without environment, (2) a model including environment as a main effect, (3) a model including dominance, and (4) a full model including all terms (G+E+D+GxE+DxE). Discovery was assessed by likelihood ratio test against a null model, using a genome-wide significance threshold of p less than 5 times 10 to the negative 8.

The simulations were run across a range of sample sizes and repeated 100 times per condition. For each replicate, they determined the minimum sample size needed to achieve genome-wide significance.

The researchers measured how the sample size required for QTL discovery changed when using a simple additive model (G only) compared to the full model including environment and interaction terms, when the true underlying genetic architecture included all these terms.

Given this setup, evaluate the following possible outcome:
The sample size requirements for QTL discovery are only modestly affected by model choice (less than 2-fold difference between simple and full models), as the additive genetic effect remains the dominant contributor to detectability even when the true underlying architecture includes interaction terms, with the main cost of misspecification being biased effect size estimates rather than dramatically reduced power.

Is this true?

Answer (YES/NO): NO